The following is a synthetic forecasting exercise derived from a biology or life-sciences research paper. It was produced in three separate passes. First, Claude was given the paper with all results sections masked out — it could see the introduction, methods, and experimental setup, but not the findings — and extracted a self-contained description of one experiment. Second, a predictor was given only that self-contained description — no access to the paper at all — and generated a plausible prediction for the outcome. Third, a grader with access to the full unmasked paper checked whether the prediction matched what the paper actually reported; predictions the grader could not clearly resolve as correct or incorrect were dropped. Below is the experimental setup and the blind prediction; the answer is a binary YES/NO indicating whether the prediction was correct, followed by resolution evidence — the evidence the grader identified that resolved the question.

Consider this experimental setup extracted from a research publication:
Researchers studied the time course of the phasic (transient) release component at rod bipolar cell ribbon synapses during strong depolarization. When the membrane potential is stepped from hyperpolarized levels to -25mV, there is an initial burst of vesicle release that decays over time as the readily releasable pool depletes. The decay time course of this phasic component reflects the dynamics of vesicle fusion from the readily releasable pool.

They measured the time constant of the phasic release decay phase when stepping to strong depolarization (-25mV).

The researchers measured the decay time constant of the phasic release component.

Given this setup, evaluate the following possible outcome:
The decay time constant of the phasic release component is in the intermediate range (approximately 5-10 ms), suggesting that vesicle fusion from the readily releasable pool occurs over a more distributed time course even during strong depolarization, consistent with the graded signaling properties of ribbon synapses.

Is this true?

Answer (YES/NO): YES